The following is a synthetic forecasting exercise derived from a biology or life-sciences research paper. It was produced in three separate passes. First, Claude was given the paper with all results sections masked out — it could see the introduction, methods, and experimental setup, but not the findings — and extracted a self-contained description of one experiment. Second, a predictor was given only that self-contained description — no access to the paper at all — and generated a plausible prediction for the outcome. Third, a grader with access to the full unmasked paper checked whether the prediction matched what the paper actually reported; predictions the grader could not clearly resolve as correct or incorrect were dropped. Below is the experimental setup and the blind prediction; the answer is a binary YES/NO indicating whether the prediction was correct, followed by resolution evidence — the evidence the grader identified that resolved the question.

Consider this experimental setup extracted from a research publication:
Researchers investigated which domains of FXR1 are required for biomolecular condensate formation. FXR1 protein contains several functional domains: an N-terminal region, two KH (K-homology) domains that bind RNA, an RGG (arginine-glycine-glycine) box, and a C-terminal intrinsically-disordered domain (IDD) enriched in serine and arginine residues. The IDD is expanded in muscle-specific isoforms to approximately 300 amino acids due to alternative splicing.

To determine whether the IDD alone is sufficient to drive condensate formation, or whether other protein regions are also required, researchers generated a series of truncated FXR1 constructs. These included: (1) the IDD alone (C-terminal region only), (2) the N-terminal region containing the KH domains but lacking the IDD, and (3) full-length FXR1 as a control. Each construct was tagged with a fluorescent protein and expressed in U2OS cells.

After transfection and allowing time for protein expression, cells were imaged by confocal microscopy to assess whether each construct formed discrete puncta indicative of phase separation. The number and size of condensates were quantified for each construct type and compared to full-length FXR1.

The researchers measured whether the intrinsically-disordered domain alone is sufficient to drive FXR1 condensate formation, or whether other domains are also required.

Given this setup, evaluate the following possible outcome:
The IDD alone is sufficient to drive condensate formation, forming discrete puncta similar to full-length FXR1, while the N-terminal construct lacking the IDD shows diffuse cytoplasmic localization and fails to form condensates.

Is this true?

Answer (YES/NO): NO